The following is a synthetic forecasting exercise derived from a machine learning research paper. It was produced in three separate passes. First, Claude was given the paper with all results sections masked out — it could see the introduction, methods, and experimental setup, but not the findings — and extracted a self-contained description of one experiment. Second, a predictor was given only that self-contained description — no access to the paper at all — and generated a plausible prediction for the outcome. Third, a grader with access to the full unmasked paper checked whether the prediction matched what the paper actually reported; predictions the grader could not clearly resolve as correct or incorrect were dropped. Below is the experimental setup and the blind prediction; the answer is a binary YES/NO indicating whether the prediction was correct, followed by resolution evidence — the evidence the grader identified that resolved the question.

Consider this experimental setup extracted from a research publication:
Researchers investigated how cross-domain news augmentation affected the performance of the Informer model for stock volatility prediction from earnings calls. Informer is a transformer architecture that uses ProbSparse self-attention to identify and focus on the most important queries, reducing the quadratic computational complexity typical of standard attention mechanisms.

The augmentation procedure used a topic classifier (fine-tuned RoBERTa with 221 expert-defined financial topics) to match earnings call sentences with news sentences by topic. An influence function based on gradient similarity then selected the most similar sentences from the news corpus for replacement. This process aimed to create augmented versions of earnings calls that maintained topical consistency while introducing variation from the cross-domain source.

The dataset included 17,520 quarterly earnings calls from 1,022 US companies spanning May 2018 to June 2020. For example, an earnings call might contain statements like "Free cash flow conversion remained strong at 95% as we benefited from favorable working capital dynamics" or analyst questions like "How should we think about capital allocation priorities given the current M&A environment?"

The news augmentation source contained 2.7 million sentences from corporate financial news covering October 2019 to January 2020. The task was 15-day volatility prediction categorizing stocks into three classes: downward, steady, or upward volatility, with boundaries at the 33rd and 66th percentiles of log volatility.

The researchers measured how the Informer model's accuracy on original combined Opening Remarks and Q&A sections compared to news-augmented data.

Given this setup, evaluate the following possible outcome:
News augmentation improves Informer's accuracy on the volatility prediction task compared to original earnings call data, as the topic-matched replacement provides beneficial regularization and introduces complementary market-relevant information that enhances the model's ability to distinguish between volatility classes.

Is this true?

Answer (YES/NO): YES